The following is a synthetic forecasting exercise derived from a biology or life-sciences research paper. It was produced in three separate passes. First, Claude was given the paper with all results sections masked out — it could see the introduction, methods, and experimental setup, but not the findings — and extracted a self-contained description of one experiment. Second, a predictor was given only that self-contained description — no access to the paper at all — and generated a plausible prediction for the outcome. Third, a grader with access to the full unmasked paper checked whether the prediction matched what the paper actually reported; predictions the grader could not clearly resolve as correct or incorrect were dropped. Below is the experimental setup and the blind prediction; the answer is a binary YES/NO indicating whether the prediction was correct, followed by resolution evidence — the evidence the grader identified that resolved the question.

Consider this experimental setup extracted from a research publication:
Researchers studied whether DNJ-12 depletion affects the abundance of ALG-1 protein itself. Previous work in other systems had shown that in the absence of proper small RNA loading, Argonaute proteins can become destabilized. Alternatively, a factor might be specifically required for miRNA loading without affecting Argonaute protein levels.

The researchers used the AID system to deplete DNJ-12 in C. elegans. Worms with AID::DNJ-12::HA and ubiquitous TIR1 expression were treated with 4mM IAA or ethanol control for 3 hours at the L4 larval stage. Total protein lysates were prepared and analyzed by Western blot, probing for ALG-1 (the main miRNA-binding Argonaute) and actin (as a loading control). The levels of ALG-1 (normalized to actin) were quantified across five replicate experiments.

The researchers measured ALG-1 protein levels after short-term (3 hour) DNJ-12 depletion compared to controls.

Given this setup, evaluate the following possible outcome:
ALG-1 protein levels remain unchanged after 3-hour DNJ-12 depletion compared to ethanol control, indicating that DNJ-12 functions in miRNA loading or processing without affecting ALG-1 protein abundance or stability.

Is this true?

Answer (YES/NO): NO